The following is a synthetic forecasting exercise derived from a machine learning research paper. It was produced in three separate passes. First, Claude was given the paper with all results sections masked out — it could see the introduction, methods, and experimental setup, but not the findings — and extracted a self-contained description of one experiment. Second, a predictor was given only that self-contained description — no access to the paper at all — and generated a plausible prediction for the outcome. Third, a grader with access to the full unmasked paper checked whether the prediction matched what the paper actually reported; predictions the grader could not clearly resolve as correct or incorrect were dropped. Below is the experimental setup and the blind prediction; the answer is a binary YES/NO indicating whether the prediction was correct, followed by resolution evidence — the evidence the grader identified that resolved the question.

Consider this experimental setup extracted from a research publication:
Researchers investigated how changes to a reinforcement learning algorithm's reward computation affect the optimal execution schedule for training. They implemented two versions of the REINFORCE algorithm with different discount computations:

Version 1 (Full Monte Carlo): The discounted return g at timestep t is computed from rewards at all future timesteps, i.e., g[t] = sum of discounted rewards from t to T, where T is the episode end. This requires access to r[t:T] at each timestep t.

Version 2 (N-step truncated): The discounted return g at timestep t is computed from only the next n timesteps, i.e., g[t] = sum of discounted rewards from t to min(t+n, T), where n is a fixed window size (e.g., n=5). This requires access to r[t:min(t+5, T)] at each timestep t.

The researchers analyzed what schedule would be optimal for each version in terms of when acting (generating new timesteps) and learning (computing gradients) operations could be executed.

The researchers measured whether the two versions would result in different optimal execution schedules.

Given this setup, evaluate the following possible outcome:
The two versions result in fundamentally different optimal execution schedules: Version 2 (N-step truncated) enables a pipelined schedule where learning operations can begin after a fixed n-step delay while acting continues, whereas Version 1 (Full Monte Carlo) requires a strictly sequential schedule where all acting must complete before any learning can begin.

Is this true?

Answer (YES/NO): YES